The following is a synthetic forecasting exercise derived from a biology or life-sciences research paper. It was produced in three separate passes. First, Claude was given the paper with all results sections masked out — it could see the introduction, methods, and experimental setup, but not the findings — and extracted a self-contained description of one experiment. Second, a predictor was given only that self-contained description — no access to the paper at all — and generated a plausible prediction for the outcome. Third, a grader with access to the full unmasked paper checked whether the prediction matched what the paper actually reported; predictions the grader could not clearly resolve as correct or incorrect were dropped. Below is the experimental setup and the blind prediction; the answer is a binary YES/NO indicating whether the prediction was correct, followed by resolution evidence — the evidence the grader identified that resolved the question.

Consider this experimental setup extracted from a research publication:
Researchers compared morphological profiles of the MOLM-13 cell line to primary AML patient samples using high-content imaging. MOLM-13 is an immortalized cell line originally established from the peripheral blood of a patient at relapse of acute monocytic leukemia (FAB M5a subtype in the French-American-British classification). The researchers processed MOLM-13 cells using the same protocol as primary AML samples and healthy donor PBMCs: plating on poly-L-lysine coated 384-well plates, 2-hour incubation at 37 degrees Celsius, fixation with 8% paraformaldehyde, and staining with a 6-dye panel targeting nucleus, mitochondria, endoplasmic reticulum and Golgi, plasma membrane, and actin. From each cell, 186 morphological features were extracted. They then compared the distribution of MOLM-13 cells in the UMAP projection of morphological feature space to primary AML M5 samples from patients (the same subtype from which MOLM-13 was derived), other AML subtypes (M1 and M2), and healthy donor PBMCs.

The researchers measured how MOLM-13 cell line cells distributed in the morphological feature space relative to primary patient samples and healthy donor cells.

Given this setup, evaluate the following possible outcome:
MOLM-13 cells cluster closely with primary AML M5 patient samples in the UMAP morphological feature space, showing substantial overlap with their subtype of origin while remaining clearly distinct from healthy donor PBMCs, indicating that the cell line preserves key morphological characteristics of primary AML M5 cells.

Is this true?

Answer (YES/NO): NO